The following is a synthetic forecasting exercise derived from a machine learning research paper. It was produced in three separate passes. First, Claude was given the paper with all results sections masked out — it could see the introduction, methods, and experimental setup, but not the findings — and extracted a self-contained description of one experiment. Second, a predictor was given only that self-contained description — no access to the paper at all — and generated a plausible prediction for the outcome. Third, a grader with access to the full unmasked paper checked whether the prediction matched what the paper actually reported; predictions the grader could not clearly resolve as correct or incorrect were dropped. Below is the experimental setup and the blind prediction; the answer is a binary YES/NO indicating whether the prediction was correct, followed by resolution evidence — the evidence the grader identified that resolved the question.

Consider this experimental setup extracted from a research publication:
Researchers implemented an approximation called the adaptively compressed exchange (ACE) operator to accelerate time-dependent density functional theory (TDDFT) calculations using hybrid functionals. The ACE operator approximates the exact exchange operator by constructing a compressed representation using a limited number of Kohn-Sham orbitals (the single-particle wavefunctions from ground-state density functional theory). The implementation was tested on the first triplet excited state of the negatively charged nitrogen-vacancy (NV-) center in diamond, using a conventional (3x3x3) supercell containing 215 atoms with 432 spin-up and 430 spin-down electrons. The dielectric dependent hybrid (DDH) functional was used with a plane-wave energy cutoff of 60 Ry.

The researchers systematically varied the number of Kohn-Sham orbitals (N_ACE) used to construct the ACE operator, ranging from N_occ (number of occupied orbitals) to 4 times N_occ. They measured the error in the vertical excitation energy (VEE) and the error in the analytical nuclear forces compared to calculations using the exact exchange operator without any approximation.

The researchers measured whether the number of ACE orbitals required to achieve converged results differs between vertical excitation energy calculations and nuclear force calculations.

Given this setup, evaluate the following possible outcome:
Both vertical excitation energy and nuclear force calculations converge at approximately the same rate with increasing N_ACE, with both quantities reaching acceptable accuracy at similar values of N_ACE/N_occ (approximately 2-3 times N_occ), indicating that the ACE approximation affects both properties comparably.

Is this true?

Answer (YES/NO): NO